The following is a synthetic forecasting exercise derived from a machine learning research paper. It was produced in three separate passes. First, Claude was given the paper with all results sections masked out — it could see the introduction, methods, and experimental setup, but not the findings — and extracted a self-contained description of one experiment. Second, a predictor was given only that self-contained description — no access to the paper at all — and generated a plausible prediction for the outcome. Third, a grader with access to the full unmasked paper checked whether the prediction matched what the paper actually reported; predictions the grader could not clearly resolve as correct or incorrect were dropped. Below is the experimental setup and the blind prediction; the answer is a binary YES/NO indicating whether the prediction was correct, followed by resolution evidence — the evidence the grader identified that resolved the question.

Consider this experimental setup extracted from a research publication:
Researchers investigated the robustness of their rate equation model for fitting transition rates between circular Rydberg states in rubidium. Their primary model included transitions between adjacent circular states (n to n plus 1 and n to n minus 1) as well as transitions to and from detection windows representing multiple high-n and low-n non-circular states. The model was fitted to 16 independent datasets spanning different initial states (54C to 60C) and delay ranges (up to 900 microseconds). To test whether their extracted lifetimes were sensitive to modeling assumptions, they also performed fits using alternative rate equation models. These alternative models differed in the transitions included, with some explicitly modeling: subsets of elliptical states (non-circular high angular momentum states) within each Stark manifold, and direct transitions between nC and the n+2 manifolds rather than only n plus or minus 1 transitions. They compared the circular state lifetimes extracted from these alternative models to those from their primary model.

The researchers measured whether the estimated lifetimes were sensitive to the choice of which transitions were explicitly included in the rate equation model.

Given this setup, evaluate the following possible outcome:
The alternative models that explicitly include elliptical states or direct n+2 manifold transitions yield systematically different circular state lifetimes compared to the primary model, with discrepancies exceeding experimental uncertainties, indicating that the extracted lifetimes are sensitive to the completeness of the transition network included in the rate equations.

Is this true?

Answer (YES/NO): NO